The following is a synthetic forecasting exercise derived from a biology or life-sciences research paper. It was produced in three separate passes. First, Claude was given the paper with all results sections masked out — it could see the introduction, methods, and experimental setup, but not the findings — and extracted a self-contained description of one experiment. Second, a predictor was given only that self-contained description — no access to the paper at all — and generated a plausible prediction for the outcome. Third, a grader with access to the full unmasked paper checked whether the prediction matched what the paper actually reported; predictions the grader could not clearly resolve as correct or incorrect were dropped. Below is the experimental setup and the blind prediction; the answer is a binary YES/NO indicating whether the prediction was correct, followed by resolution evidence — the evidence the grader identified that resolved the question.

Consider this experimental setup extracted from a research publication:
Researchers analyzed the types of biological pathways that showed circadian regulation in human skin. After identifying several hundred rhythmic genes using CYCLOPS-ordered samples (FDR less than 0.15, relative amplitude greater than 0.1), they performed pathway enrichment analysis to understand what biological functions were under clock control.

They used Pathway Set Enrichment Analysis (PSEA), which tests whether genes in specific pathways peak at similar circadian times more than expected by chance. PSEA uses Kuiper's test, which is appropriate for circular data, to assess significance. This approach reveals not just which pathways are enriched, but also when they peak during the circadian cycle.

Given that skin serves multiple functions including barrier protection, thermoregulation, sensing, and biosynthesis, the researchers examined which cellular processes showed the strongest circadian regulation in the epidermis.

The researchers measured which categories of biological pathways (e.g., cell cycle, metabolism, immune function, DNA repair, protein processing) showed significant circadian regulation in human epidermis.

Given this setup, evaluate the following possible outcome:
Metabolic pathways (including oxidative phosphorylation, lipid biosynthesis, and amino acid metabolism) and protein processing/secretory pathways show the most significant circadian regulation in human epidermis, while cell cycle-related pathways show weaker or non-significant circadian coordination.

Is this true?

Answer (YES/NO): NO